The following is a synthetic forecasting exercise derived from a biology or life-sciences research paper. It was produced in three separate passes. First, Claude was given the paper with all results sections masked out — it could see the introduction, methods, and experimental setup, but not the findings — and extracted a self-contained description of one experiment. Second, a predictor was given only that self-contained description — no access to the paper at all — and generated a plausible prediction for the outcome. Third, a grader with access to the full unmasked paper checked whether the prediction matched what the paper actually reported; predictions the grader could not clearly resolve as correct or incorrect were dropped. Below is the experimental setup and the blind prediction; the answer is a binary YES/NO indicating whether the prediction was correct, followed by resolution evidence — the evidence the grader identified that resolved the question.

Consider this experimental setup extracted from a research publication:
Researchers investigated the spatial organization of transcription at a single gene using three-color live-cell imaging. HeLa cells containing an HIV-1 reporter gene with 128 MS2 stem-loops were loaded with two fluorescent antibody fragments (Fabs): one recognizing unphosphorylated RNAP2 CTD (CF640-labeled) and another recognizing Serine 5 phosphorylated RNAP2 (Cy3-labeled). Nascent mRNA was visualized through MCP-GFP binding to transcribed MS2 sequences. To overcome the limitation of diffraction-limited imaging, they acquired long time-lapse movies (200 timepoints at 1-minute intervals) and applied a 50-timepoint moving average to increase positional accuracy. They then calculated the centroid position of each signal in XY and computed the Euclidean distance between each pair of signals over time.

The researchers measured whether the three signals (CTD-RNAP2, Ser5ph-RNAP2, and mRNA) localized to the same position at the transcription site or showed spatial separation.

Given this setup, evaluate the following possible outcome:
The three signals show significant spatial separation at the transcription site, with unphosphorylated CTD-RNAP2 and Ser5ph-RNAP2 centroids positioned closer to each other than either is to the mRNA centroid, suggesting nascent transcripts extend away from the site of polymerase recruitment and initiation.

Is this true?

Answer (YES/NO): YES